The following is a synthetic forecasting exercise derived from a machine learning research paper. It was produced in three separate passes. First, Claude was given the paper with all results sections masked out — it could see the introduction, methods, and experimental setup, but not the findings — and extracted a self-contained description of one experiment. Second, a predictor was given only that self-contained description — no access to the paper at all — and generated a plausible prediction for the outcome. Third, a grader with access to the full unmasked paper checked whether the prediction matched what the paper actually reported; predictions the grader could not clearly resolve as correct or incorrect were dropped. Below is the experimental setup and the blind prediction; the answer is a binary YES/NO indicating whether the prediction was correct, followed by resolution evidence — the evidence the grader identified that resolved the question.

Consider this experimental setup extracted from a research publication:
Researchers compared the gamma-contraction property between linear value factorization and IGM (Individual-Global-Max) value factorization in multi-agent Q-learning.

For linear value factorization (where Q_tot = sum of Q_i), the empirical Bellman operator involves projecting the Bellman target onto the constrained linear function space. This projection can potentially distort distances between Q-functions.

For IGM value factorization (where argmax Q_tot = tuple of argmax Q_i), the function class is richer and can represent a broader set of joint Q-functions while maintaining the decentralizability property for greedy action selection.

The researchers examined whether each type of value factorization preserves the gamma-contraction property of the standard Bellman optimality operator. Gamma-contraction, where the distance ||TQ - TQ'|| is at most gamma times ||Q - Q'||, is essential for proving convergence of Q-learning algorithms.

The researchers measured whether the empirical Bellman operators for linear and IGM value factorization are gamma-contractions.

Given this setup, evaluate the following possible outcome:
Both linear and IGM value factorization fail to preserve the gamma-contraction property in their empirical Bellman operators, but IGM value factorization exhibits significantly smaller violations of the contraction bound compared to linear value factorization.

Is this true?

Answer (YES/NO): NO